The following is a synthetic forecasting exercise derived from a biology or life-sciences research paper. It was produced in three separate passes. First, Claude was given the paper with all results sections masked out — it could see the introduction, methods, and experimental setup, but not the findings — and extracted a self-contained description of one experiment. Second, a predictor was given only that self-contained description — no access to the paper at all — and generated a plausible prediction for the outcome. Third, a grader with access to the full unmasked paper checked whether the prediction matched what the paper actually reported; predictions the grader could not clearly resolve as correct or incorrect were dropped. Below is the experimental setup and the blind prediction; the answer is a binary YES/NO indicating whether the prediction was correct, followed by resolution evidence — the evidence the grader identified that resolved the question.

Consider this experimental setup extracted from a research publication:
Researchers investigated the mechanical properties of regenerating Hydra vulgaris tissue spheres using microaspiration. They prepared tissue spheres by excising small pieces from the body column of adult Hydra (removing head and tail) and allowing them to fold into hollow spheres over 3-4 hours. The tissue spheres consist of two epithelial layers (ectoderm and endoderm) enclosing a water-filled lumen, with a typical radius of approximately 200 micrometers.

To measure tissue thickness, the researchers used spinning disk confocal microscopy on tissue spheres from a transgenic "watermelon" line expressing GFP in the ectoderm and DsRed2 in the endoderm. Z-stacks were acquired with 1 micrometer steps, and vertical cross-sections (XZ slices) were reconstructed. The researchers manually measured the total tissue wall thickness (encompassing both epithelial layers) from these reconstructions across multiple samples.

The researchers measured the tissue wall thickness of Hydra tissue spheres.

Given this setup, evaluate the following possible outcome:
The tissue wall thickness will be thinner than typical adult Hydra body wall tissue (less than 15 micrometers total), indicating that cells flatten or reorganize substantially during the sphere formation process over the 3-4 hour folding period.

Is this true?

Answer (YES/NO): NO